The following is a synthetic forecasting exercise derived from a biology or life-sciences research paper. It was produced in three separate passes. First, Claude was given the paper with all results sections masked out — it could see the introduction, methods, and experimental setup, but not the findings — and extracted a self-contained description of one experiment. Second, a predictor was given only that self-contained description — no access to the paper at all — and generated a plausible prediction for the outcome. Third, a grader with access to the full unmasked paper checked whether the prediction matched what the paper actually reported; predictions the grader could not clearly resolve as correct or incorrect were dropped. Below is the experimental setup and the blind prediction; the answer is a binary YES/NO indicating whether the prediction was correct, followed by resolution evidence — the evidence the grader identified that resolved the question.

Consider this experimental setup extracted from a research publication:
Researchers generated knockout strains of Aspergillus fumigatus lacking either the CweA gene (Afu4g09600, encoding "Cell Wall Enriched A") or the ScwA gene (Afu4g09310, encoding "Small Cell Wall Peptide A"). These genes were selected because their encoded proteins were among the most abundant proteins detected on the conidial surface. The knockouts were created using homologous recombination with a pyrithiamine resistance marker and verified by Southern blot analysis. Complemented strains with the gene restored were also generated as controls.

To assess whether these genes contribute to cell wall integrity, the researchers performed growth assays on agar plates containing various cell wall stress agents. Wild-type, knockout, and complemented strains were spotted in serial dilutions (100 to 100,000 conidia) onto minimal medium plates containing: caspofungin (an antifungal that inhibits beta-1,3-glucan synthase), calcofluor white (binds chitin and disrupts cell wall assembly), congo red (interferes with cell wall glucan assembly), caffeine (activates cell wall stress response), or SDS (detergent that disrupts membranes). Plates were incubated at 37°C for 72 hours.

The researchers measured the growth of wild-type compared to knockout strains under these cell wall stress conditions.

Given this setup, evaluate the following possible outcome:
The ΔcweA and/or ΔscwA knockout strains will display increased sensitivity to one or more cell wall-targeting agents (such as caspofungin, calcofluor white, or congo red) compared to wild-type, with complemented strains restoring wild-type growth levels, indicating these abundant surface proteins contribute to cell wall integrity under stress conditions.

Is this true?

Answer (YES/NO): NO